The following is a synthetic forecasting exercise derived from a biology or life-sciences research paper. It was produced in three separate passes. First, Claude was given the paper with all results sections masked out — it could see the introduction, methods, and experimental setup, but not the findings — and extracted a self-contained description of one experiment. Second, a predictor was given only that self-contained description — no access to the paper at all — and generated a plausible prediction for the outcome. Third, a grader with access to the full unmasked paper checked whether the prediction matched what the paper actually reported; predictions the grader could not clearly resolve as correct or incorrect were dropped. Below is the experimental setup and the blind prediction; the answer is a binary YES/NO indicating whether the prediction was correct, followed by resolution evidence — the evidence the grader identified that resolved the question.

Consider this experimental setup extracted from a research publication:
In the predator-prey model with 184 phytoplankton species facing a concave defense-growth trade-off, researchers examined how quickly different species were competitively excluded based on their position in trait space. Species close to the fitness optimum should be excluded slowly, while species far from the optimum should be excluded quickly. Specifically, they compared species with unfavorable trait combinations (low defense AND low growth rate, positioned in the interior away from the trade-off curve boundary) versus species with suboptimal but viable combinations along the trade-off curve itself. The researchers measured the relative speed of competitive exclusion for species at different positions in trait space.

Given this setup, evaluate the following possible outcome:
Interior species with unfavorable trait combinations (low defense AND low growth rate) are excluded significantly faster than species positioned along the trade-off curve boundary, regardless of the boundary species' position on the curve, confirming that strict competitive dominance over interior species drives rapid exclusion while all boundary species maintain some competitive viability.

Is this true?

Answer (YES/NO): NO